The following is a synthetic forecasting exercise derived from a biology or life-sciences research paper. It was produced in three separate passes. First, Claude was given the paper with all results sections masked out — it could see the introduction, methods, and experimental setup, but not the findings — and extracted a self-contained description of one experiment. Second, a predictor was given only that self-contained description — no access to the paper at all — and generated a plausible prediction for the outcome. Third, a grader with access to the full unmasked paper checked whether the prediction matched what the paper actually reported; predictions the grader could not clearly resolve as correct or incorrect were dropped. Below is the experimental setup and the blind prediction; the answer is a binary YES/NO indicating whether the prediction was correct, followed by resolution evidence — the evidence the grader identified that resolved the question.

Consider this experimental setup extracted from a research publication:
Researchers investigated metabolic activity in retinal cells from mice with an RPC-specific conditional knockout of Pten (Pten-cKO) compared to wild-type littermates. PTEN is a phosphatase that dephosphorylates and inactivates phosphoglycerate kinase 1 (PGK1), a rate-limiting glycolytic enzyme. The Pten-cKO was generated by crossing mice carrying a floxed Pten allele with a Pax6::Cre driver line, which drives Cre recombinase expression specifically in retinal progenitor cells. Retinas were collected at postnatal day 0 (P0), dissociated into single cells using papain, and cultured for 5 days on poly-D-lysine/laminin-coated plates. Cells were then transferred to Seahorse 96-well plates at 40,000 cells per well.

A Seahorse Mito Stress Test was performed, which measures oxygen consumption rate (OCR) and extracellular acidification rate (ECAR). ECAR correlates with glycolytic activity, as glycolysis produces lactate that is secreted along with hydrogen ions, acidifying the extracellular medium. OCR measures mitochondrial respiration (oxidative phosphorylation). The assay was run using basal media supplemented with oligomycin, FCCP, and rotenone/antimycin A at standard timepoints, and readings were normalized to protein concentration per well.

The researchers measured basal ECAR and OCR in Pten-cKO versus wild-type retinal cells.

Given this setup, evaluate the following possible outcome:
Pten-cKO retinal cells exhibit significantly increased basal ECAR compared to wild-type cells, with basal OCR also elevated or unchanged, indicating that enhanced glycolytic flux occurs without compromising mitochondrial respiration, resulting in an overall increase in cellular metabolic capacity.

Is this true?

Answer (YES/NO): YES